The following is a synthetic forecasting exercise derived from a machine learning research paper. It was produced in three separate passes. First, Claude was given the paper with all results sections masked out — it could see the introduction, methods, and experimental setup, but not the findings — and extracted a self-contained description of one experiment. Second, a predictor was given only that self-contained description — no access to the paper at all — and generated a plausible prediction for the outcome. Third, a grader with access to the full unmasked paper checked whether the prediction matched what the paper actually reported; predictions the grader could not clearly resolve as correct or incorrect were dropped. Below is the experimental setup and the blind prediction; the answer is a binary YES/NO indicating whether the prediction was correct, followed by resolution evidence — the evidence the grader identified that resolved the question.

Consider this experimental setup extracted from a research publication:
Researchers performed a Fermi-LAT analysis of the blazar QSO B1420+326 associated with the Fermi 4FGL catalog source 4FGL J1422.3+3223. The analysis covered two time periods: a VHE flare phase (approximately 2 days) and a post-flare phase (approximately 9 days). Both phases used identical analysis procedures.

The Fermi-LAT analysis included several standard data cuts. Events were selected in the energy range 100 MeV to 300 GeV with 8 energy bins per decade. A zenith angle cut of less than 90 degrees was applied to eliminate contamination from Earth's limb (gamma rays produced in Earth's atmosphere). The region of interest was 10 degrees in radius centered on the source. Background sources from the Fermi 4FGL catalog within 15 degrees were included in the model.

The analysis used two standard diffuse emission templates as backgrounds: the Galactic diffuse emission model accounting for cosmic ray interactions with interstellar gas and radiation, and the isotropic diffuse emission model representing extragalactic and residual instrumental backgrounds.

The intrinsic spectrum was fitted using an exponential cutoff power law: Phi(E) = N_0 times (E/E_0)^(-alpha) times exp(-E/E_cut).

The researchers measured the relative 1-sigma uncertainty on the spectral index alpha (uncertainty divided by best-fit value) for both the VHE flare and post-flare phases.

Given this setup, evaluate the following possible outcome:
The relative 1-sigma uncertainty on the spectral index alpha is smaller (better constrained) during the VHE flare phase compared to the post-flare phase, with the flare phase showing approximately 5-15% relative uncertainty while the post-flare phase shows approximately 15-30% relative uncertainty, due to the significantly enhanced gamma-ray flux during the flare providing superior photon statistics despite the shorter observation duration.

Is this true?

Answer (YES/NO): NO